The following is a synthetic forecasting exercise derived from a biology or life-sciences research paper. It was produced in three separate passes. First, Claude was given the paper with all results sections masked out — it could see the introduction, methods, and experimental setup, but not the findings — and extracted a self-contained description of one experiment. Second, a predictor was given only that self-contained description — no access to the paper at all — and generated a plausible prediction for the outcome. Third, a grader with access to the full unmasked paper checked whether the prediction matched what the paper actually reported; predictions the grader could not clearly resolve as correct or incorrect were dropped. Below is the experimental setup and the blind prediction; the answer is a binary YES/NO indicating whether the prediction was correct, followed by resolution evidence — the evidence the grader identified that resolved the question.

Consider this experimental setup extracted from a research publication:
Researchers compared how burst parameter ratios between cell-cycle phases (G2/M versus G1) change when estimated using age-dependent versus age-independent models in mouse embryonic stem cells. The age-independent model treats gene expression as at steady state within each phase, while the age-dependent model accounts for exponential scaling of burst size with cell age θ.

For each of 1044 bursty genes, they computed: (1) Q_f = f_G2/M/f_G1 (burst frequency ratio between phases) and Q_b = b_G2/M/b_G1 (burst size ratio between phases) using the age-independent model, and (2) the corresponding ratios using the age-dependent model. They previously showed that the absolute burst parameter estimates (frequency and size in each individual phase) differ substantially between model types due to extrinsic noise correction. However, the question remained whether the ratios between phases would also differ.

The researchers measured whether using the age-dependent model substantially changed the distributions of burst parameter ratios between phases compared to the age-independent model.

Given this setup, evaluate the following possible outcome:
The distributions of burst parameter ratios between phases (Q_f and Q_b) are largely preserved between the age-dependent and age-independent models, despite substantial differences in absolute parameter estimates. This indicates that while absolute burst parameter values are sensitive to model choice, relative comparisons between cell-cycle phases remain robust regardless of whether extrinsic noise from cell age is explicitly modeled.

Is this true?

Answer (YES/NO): NO